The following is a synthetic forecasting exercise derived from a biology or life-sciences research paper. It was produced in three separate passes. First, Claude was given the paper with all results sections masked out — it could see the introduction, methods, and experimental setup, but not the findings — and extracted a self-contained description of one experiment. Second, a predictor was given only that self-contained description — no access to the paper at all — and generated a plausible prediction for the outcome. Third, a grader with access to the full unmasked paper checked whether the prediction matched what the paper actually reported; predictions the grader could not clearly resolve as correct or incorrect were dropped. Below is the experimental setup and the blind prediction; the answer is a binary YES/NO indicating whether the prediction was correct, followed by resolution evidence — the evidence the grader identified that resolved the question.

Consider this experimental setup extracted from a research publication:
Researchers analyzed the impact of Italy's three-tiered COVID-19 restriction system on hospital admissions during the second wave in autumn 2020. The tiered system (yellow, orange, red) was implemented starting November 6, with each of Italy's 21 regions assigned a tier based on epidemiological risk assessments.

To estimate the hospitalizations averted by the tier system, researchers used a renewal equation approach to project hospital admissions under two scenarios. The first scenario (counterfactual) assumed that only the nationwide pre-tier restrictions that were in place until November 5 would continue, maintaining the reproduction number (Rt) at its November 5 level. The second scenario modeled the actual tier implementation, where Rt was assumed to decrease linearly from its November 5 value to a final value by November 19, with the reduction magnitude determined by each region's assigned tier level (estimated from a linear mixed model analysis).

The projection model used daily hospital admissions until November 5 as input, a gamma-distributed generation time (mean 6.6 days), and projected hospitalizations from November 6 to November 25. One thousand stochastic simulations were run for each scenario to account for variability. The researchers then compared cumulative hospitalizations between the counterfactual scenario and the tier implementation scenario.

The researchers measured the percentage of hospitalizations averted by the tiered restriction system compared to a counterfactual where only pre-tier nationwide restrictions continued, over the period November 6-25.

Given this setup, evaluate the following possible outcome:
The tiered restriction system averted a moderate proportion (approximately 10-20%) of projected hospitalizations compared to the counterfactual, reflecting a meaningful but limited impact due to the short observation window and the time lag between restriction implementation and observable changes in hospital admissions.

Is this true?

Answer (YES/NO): NO